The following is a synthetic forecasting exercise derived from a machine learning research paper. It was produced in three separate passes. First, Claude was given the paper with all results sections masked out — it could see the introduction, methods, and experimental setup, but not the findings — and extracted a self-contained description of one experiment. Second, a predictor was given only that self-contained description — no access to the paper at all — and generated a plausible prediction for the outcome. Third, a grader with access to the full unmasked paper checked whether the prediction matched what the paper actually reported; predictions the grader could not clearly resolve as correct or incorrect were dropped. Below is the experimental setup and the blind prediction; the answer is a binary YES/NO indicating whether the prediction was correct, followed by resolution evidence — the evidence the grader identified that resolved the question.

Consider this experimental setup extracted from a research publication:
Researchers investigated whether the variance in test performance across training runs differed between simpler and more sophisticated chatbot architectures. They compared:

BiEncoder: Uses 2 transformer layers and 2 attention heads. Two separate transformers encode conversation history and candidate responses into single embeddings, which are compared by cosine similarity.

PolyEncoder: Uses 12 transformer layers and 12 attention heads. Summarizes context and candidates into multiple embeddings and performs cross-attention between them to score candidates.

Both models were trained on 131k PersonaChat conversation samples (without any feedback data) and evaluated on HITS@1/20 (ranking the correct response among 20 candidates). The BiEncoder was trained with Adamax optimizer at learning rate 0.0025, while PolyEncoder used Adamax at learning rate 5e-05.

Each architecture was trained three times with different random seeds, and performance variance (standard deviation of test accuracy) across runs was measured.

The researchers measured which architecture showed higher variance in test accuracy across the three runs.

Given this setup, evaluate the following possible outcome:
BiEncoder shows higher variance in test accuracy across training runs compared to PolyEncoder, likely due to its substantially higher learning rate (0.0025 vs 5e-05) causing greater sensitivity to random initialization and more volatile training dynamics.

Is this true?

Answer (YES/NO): YES